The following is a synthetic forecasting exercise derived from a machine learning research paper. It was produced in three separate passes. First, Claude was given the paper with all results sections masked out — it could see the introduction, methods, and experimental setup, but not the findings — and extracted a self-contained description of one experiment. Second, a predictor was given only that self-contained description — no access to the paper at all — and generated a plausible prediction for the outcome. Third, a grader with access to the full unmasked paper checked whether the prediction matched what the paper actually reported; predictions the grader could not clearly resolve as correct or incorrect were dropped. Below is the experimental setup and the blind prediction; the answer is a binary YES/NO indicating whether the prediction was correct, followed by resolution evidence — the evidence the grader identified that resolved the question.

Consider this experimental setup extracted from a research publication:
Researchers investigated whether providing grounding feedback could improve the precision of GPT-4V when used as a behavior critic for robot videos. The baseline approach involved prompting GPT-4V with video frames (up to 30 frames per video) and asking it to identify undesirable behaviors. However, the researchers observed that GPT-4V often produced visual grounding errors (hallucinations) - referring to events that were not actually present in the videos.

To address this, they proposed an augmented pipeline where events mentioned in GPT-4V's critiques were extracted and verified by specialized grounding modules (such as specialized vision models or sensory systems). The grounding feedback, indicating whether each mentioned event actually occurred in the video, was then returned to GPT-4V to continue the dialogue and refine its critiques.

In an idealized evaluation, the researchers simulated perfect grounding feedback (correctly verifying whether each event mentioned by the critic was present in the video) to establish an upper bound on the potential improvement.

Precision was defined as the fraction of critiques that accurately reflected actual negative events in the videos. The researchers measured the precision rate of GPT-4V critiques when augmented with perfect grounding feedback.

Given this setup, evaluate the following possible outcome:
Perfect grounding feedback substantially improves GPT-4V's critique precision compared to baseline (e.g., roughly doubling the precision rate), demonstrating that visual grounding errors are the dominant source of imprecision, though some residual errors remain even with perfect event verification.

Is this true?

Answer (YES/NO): NO